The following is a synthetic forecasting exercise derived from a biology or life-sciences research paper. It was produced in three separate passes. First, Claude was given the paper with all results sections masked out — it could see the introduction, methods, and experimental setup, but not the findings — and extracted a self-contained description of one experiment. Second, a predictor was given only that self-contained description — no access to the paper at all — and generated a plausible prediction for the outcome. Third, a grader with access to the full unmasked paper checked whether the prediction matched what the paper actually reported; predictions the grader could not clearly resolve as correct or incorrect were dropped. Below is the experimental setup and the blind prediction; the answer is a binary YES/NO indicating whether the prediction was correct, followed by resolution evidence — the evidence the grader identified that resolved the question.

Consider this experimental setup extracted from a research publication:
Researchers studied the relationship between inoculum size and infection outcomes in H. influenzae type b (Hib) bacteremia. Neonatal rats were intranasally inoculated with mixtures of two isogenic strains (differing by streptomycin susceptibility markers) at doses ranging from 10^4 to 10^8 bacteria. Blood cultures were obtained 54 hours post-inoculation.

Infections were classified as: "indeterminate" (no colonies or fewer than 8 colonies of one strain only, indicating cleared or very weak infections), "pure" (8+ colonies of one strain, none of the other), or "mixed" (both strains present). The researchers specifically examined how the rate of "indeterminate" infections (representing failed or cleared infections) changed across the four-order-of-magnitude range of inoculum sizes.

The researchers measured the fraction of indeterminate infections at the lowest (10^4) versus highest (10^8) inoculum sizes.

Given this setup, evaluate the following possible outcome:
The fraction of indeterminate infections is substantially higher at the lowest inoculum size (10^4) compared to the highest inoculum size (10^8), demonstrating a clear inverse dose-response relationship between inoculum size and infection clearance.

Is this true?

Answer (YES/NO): NO